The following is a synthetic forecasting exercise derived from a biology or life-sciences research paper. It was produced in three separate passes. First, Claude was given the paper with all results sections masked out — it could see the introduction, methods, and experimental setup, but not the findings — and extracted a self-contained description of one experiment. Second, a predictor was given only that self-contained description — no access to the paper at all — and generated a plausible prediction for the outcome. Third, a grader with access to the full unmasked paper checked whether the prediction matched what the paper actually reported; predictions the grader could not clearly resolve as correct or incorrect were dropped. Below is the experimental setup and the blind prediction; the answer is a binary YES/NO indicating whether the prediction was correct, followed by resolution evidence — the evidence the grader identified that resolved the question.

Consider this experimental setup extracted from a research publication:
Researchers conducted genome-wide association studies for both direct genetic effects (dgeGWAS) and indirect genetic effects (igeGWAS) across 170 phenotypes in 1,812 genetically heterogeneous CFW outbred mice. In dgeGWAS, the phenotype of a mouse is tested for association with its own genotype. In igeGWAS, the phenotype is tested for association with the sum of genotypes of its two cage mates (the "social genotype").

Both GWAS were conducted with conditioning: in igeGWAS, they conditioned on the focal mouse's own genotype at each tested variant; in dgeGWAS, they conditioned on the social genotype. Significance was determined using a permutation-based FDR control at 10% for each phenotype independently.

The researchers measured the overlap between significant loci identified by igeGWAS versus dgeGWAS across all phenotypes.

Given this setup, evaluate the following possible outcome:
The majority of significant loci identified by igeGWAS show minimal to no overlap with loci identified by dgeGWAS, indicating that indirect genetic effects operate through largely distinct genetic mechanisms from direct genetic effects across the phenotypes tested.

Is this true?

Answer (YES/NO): YES